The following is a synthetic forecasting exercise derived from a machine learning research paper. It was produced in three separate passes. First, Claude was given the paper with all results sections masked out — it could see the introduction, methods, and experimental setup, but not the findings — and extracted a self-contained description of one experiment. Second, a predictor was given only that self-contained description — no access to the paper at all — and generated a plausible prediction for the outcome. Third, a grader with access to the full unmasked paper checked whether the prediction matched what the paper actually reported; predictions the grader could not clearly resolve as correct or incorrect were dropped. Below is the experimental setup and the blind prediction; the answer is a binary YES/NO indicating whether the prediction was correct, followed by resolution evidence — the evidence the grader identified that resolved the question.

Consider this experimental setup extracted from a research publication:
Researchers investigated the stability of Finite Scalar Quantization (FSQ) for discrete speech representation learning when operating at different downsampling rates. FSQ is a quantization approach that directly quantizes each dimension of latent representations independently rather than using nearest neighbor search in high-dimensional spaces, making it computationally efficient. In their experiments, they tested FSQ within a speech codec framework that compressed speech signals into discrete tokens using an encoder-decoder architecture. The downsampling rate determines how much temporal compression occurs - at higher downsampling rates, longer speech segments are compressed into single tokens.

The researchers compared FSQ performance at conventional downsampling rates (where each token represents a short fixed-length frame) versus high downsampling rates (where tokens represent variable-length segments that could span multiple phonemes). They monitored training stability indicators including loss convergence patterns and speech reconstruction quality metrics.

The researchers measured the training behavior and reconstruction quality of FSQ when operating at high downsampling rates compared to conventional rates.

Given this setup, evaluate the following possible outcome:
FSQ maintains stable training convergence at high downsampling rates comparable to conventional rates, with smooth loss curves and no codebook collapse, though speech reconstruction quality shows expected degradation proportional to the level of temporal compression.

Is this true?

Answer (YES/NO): NO